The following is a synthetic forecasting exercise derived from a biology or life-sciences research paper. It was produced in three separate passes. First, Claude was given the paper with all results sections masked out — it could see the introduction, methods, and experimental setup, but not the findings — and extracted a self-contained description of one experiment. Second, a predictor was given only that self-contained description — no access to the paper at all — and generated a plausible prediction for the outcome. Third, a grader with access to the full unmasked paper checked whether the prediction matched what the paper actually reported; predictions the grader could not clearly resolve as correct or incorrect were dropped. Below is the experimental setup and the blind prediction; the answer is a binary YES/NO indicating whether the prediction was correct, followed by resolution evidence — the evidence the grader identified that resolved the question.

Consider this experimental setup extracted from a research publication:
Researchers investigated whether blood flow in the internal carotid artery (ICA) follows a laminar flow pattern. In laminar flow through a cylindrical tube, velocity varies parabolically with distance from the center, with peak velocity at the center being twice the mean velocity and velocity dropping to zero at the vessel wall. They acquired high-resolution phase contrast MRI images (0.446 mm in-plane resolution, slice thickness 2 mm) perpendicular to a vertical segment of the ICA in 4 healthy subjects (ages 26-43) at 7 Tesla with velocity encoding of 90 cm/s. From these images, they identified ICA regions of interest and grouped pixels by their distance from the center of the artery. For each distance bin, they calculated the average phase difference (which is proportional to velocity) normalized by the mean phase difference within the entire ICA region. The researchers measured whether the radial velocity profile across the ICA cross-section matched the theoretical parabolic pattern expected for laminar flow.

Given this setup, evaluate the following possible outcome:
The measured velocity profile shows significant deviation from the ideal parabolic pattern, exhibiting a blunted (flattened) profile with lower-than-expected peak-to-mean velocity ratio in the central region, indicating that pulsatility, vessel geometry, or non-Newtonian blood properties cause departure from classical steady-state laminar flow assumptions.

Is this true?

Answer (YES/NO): NO